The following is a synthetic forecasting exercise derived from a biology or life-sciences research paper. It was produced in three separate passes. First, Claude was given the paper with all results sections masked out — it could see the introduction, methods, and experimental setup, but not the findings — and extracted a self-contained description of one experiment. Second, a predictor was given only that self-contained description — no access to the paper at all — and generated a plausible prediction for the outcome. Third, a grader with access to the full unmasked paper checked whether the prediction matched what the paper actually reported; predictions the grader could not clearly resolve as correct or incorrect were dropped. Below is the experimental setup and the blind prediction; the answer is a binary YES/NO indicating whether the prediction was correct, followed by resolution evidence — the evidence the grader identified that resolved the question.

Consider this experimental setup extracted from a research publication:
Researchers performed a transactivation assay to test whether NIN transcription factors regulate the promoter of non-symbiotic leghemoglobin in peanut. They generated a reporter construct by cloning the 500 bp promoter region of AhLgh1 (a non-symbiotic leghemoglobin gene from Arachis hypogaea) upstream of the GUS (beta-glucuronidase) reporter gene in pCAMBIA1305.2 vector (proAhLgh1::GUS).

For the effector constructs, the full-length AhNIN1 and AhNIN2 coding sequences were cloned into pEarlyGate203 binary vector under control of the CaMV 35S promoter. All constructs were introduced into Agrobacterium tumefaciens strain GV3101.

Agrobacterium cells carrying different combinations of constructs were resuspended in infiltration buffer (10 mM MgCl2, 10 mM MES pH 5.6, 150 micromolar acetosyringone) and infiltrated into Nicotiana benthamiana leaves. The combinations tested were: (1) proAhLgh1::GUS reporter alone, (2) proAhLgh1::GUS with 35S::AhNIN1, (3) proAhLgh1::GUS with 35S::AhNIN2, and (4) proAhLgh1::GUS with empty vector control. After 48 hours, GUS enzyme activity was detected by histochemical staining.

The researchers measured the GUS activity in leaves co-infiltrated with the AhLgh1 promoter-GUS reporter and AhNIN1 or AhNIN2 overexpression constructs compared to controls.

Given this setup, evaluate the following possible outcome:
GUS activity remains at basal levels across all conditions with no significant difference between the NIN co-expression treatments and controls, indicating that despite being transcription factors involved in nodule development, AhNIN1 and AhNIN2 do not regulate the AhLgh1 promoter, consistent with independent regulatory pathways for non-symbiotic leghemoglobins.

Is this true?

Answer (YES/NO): NO